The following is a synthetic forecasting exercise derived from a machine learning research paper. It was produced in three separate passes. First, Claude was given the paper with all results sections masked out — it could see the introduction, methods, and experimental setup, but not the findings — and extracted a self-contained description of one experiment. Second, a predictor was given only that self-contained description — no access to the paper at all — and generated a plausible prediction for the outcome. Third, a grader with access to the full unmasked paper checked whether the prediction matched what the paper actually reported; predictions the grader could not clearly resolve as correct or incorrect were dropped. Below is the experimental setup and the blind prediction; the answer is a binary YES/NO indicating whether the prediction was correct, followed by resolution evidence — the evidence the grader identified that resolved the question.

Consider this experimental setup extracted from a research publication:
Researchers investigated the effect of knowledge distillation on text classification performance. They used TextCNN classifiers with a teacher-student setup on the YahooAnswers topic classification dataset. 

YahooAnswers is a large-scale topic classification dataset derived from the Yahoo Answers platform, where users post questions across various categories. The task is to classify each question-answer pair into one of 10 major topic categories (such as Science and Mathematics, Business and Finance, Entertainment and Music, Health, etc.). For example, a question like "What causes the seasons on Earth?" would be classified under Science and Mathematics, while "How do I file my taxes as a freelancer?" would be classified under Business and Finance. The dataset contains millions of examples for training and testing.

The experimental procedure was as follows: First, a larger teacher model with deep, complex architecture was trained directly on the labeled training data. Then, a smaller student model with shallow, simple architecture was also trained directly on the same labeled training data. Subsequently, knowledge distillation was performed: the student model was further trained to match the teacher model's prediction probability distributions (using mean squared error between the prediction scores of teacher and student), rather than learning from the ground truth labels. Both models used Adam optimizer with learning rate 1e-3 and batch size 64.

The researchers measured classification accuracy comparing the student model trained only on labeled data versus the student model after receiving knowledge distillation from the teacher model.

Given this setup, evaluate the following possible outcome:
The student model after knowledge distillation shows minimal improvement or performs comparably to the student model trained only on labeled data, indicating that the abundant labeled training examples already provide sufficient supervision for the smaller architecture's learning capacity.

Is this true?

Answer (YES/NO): NO